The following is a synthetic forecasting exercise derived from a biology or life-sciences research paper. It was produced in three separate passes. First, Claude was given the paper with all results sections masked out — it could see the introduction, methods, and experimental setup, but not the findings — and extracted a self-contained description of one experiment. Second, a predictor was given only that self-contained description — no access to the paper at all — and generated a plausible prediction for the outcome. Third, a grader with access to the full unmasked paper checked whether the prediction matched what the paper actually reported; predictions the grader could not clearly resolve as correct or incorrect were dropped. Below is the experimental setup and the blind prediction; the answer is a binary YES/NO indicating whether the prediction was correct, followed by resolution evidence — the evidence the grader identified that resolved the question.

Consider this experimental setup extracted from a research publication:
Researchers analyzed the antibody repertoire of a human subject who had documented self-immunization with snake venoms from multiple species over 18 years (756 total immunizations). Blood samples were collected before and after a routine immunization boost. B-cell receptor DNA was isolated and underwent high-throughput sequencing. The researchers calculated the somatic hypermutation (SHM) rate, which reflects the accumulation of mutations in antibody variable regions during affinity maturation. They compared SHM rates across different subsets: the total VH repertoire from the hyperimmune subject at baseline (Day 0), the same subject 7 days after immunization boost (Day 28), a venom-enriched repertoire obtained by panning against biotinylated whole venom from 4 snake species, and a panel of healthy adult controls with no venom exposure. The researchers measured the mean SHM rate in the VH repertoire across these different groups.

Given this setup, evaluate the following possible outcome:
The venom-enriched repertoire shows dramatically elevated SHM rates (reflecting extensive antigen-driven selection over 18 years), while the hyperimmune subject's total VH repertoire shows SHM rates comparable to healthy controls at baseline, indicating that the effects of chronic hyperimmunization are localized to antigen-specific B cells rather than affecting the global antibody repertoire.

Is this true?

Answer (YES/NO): NO